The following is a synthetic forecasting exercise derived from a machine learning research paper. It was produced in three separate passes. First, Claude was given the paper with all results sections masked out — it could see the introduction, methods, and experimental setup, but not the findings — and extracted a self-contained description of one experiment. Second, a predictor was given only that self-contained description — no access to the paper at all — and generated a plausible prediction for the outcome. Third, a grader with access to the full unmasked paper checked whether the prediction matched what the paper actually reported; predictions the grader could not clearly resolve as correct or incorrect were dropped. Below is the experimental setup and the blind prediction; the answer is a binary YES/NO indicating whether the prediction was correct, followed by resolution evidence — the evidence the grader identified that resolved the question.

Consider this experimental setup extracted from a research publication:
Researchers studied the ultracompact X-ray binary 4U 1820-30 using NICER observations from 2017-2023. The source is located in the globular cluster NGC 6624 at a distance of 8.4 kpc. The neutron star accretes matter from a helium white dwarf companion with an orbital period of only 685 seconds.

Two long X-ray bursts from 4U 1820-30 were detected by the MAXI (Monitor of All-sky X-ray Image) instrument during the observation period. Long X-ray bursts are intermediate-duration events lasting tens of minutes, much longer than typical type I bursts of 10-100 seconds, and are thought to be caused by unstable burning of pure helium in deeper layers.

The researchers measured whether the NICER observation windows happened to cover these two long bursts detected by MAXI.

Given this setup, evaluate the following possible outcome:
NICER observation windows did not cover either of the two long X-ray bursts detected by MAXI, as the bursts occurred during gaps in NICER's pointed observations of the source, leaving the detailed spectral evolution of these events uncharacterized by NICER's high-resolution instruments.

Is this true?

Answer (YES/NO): YES